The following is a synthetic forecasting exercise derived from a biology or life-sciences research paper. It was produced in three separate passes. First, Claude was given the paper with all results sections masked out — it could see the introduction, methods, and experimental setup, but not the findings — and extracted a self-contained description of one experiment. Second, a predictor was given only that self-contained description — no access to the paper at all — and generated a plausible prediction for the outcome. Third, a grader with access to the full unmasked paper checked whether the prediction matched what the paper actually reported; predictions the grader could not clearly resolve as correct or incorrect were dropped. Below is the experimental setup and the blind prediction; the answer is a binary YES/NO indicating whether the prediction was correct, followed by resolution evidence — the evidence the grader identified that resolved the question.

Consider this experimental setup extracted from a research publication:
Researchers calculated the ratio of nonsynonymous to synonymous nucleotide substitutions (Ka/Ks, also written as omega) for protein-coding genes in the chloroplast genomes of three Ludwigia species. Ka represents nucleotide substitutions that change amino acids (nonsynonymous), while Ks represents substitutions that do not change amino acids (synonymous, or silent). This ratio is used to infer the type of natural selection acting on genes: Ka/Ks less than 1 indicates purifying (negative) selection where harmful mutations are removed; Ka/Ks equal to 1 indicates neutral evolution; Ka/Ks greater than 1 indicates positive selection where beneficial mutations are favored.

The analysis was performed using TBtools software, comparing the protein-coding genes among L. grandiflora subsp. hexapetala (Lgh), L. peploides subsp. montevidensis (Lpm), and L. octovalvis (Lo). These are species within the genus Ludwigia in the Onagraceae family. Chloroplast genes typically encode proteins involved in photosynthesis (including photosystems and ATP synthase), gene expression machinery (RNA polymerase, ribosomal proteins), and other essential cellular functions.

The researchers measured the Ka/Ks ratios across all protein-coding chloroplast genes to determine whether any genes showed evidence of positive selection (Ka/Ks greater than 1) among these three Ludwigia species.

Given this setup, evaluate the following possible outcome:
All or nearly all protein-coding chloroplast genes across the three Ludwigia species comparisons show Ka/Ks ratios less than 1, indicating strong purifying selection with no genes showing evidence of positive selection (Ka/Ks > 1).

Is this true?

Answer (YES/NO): NO